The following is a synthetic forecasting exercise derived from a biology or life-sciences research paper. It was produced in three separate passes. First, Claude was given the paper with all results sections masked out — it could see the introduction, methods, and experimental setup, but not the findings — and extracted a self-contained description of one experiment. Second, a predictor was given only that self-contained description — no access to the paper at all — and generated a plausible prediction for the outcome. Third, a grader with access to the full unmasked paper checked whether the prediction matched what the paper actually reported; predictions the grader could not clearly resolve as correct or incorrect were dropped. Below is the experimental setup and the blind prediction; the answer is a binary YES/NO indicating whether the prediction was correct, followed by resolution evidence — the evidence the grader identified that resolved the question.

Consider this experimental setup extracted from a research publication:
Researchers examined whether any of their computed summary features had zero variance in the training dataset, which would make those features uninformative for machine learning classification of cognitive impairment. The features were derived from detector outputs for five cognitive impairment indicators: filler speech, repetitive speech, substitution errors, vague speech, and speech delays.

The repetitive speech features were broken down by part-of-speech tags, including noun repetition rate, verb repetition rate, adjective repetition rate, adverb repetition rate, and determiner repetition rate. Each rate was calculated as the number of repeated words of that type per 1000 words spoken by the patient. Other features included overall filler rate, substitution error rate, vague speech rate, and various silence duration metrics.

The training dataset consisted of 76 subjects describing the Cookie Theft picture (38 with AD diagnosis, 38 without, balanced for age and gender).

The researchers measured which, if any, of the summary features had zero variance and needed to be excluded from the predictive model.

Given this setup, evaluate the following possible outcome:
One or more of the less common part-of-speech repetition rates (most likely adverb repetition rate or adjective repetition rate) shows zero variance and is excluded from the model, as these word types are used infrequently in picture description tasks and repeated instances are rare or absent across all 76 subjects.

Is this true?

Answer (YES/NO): NO